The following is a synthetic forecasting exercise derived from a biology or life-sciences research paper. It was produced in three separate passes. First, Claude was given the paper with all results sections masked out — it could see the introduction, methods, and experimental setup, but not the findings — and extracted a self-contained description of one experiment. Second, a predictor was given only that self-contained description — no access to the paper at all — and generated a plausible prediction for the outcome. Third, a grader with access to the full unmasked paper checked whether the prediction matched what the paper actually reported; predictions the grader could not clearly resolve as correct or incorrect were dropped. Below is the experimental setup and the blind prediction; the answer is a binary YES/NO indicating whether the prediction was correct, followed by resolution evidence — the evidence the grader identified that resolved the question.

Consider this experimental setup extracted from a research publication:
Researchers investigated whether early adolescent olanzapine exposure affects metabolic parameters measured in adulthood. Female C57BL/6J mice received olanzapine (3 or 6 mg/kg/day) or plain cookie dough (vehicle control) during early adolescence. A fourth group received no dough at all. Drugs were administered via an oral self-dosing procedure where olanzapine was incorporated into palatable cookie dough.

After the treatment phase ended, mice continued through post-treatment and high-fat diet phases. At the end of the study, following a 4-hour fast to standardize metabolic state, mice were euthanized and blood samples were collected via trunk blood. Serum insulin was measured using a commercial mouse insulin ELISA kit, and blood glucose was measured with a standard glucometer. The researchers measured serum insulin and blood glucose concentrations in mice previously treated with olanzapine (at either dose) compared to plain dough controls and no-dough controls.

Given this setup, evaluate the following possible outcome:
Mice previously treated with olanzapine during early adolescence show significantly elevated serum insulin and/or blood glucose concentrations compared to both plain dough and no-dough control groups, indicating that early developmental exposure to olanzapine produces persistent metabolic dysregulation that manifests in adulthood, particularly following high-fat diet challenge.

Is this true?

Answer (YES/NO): NO